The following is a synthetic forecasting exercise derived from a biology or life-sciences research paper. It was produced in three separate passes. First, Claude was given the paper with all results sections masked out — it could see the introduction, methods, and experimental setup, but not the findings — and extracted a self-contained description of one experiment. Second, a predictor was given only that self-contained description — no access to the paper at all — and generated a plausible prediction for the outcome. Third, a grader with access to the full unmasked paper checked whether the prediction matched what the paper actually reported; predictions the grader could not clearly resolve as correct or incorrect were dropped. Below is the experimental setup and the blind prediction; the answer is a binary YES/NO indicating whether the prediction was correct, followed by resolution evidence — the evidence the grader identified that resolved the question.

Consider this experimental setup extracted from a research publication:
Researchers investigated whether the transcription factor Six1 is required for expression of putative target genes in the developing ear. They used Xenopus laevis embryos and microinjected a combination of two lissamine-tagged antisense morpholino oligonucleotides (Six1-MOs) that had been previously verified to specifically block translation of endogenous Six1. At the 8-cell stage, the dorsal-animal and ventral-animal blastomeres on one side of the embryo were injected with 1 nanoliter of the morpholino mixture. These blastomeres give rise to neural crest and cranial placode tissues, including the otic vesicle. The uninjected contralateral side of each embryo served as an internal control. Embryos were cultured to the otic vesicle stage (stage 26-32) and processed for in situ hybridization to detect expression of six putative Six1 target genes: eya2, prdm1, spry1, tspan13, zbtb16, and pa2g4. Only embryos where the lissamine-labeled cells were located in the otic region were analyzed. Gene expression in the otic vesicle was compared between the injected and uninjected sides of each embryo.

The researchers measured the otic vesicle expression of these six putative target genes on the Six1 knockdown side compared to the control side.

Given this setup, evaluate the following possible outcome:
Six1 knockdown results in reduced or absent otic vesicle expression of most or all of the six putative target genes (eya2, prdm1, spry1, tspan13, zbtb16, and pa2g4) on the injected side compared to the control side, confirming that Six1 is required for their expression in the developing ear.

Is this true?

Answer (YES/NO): YES